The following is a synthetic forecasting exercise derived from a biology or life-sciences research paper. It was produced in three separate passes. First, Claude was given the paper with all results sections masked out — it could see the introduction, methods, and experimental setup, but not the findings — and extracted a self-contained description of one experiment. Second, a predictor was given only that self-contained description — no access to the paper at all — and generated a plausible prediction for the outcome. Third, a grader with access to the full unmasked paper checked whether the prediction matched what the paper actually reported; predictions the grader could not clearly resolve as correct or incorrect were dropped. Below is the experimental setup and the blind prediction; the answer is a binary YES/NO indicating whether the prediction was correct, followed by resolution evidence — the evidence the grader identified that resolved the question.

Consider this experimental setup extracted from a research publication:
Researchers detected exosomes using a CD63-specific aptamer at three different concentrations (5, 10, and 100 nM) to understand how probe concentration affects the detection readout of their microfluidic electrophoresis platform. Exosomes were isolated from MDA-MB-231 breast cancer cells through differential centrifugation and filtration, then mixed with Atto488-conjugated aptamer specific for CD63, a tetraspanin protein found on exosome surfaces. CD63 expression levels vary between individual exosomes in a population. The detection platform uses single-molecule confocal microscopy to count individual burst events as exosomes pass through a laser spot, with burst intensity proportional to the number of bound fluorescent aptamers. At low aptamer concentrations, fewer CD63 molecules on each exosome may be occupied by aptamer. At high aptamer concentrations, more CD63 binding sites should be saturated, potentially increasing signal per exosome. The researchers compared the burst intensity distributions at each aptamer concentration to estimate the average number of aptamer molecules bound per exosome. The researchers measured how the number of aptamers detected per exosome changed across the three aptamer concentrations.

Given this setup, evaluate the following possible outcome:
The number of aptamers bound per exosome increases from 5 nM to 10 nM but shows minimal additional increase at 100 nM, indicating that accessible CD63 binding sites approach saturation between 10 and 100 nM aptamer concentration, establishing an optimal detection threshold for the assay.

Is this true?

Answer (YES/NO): NO